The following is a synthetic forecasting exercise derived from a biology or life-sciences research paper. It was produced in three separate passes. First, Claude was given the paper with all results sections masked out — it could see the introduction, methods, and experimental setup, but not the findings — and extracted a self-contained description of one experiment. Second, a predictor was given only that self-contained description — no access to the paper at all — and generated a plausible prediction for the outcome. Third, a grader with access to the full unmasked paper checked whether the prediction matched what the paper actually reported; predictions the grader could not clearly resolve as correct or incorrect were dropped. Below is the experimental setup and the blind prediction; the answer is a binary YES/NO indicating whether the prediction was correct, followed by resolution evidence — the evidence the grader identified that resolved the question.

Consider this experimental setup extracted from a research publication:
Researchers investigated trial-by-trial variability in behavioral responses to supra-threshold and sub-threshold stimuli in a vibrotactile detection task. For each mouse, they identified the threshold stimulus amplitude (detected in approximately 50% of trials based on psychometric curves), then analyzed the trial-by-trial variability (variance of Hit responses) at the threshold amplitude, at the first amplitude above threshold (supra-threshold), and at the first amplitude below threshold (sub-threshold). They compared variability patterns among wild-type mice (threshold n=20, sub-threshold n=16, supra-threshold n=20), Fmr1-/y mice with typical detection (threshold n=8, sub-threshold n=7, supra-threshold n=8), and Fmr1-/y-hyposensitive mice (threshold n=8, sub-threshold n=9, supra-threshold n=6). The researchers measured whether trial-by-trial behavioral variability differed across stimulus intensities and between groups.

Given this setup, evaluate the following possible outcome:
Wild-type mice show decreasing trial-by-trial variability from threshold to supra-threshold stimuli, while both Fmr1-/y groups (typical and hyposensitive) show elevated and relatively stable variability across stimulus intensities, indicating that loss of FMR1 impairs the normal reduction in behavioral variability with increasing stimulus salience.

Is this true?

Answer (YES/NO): NO